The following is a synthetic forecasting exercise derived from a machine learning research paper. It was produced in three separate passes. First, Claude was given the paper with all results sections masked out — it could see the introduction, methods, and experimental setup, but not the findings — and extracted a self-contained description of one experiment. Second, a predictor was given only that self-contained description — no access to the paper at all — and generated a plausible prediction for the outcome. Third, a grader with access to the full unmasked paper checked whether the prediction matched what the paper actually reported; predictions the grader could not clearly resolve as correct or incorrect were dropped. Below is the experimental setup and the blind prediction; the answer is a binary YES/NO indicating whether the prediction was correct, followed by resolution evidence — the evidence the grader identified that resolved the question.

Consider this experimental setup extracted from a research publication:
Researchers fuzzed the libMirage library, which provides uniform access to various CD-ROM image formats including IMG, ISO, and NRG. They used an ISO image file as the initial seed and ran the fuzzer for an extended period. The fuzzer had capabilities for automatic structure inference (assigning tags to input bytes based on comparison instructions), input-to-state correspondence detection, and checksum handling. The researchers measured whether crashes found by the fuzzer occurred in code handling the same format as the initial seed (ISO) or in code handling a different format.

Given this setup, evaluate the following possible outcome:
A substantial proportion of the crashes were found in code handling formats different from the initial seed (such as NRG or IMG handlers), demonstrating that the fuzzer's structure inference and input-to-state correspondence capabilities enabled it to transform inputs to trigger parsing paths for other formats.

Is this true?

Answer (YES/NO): NO